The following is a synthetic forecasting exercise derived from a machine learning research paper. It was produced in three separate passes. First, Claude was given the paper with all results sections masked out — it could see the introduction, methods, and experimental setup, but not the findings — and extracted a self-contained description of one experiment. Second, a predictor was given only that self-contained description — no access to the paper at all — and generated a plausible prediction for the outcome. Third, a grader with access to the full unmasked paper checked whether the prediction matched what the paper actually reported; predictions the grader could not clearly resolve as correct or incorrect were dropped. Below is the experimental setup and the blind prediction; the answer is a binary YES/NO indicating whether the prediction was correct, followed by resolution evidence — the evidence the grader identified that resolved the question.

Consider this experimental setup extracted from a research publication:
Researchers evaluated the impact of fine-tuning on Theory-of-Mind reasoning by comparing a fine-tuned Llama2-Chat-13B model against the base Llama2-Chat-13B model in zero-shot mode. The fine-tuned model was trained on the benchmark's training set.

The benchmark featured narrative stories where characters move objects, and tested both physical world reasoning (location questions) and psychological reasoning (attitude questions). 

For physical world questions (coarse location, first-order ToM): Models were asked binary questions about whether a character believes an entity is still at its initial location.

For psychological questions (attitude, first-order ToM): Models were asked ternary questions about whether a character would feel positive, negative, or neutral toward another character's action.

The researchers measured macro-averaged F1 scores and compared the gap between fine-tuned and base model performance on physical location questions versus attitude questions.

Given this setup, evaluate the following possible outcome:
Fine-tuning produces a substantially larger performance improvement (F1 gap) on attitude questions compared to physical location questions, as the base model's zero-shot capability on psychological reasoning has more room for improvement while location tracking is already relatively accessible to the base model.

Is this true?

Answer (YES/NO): NO